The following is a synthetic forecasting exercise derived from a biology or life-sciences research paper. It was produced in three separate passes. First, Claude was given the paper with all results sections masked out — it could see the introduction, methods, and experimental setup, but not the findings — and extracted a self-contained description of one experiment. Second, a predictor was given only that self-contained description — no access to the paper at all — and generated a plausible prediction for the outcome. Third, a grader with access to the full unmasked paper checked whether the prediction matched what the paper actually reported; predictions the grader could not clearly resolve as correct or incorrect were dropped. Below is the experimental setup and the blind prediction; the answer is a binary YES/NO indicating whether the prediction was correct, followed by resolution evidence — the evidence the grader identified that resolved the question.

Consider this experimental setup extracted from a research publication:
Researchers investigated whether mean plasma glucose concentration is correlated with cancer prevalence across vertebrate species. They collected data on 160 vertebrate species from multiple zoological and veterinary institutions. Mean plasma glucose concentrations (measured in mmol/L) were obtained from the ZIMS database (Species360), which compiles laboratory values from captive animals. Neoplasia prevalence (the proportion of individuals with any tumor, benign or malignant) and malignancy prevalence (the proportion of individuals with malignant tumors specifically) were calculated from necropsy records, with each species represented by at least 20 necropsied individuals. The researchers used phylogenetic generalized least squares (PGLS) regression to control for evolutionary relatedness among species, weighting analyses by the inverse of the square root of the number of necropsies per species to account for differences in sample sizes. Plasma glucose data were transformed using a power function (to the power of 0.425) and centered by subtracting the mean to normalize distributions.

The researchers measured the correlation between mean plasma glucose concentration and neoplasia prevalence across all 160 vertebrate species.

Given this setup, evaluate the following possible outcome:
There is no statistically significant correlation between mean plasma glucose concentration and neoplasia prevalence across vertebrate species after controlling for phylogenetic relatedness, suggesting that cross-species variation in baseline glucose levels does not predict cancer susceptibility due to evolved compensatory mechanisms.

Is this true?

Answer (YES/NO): NO